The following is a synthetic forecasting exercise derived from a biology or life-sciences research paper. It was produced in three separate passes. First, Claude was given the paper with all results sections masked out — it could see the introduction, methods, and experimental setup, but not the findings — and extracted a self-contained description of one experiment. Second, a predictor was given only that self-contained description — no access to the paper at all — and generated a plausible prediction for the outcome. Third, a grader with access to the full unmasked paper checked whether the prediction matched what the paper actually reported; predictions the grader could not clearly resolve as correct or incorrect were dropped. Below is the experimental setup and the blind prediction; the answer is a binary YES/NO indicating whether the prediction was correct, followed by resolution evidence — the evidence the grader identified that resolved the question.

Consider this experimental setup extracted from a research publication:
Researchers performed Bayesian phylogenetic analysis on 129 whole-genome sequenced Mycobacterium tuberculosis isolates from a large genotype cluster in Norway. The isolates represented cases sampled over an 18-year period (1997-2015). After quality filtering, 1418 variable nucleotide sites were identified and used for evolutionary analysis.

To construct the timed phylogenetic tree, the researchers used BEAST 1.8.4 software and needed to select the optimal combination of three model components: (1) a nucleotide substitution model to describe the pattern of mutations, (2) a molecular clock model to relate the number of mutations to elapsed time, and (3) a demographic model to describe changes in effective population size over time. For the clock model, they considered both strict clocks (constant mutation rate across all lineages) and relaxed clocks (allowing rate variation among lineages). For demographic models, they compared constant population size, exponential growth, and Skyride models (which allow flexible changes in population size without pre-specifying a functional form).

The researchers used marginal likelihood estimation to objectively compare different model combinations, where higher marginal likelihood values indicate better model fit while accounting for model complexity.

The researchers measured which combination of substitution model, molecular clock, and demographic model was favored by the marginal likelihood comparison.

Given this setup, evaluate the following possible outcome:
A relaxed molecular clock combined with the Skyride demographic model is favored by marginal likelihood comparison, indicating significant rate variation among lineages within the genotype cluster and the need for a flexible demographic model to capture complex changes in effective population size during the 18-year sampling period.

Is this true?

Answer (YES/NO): YES